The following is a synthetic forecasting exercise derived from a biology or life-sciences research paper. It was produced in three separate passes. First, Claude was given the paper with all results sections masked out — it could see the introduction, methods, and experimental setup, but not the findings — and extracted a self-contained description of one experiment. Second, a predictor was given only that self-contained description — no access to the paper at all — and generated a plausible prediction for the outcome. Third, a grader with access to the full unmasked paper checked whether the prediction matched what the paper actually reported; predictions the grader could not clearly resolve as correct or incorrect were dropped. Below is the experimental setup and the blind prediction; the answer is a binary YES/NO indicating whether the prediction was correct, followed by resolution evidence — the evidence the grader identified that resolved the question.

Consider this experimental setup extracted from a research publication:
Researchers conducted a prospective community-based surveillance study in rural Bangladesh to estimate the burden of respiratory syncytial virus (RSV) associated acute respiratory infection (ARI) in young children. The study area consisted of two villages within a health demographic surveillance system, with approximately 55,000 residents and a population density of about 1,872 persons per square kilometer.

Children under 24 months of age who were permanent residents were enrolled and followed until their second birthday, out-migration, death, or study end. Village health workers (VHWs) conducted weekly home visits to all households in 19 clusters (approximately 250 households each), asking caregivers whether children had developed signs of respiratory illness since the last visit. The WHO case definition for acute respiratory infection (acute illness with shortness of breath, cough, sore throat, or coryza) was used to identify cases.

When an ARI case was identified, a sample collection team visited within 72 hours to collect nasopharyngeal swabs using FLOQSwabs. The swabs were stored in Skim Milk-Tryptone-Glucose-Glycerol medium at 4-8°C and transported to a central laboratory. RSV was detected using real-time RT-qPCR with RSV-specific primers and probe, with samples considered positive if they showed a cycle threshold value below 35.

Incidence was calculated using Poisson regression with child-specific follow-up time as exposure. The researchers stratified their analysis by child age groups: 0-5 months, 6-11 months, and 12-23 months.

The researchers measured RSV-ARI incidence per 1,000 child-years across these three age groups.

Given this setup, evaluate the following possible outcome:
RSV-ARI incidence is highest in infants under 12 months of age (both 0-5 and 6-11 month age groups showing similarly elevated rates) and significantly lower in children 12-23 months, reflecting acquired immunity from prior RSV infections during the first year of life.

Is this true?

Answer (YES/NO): YES